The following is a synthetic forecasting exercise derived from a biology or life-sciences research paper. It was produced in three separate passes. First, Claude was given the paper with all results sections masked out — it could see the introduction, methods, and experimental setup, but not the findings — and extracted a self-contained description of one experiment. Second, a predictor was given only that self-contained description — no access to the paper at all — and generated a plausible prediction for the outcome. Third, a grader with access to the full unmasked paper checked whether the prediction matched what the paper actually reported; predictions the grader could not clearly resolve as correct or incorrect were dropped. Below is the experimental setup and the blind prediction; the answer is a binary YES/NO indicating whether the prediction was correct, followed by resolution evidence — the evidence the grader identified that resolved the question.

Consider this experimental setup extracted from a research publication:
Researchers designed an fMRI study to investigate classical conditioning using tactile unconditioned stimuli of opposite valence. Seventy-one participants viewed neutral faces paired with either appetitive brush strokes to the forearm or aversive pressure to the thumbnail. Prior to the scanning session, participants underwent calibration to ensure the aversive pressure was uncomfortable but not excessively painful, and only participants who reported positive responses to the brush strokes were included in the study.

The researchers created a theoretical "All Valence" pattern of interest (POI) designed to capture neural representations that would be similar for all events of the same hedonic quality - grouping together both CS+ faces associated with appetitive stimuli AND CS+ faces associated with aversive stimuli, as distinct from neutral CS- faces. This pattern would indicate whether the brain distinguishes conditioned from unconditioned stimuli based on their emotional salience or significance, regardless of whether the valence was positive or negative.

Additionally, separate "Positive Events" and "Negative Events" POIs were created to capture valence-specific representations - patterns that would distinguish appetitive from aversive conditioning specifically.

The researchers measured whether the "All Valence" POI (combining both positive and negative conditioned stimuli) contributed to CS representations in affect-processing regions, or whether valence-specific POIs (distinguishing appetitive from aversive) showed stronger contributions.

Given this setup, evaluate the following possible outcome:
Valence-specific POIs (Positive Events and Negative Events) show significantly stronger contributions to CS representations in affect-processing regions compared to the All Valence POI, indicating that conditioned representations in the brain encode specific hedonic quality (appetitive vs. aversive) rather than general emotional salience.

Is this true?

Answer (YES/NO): NO